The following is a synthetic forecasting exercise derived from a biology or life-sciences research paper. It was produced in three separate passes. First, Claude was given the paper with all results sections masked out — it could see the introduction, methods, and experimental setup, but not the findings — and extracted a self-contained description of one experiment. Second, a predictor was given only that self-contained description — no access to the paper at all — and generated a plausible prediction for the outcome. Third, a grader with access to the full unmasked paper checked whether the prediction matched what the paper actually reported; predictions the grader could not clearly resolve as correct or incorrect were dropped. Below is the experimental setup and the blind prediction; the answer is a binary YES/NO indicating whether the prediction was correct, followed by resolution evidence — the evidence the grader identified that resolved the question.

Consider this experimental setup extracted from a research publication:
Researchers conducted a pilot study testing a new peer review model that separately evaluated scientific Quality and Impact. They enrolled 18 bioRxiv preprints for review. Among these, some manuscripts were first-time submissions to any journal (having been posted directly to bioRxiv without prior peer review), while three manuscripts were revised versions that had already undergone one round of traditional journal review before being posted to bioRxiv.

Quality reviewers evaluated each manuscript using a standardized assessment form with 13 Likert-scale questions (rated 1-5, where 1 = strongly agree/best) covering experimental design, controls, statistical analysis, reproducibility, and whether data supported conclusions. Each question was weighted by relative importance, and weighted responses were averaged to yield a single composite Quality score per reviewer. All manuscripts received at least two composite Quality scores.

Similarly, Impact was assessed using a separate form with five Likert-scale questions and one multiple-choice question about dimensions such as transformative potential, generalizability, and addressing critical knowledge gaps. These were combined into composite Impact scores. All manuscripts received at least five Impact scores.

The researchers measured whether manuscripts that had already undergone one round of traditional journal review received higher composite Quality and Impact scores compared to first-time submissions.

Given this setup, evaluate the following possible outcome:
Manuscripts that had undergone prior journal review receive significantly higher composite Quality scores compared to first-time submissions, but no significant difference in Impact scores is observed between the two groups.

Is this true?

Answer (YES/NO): NO